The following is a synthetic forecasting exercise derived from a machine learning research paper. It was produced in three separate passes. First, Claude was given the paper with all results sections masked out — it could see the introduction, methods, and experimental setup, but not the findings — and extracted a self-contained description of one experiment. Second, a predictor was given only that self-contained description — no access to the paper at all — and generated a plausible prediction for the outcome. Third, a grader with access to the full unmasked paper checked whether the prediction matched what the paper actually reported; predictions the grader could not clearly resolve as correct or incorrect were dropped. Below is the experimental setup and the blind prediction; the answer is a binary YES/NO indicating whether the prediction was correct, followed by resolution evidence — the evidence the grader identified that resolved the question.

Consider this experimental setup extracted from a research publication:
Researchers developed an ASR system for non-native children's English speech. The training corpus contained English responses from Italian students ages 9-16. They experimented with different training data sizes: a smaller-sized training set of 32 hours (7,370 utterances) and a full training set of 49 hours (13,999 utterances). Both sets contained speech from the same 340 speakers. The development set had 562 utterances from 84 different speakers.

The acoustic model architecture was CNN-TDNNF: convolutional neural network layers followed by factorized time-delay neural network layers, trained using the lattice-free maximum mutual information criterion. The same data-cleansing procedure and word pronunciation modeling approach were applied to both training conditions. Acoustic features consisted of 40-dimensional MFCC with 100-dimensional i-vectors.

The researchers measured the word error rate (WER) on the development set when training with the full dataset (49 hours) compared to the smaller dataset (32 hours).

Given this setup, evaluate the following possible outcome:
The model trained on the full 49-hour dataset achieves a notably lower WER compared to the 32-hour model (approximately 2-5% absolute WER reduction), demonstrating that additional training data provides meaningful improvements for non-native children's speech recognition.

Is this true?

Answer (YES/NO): NO